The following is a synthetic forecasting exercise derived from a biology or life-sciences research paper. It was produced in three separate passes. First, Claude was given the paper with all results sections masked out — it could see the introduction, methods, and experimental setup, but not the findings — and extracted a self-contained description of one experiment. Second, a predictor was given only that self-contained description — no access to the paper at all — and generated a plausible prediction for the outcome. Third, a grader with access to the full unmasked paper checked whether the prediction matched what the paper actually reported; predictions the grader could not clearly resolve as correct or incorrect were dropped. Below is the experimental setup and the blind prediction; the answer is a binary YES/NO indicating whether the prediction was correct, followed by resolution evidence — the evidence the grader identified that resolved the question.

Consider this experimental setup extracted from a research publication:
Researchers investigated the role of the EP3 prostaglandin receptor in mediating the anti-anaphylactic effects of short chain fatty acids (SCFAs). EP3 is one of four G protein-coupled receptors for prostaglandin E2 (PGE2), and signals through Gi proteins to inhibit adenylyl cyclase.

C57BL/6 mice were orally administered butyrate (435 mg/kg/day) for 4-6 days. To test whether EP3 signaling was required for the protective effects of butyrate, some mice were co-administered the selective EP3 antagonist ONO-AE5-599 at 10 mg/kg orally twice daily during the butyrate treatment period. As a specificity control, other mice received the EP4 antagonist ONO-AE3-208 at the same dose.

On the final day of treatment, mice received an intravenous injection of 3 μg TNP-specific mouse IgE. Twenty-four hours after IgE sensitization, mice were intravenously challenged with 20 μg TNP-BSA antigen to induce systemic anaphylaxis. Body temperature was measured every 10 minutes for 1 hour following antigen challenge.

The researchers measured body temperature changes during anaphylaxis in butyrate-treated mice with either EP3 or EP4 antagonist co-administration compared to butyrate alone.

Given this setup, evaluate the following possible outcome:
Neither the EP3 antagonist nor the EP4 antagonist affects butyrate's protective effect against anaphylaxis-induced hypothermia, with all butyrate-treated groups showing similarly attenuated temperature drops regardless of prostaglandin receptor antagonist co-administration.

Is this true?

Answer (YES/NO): NO